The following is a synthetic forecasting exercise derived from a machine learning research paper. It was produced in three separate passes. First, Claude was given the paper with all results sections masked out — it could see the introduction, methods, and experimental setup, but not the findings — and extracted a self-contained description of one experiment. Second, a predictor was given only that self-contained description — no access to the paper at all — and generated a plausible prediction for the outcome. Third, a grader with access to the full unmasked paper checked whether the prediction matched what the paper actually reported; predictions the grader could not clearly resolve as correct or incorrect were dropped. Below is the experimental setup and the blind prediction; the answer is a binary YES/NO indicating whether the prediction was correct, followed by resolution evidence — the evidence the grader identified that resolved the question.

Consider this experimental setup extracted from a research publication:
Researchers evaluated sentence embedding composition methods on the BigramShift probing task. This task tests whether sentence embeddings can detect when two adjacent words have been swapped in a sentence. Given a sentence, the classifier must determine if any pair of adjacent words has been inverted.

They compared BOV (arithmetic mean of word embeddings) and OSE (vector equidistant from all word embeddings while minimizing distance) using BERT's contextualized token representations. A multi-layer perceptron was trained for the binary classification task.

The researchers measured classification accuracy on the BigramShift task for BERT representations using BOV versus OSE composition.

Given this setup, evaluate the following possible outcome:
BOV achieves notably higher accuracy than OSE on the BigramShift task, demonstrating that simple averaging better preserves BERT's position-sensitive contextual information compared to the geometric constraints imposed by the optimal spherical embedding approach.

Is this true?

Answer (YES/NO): NO